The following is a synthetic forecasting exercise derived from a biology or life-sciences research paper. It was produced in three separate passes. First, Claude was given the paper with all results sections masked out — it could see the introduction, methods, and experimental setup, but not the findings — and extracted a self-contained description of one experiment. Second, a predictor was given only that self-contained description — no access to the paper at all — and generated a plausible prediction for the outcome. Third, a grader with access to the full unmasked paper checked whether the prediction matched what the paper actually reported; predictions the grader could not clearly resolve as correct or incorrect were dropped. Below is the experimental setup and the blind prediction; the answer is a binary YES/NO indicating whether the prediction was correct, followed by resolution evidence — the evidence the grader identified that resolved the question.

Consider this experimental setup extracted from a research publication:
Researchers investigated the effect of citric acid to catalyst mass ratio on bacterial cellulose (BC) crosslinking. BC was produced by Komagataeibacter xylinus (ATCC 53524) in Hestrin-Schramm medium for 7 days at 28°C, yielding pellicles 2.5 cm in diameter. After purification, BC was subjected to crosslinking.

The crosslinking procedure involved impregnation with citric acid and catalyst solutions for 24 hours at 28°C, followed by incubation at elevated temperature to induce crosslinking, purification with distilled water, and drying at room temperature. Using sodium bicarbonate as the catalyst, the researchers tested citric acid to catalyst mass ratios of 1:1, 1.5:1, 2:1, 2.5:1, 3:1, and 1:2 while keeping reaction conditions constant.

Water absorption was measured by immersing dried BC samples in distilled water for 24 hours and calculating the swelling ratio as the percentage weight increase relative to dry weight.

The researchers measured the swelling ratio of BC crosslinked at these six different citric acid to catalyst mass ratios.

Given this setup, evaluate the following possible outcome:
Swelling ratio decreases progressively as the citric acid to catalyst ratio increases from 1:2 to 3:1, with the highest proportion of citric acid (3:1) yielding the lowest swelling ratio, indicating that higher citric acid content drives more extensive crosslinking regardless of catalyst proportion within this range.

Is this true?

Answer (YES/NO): NO